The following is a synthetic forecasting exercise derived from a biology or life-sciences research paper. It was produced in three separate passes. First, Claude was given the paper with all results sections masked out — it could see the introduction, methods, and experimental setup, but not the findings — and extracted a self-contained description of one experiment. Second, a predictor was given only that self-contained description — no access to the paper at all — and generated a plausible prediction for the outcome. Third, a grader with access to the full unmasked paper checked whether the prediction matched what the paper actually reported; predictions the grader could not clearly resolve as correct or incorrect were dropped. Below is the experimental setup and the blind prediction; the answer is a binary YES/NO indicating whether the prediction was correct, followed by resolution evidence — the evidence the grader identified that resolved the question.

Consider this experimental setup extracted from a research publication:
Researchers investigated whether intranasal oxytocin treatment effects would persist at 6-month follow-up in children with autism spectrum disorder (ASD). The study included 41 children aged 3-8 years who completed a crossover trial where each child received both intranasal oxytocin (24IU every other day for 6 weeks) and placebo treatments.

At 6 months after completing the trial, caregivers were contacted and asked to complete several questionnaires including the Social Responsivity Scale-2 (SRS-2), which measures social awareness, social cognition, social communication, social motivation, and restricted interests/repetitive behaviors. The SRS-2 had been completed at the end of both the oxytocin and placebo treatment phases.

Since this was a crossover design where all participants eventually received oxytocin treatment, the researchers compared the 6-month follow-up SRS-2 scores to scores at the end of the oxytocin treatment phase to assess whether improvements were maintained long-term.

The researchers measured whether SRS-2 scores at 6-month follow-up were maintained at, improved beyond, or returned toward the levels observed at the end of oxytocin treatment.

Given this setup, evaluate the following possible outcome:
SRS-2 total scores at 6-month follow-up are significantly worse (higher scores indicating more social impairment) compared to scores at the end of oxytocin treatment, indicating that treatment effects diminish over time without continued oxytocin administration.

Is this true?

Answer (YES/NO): NO